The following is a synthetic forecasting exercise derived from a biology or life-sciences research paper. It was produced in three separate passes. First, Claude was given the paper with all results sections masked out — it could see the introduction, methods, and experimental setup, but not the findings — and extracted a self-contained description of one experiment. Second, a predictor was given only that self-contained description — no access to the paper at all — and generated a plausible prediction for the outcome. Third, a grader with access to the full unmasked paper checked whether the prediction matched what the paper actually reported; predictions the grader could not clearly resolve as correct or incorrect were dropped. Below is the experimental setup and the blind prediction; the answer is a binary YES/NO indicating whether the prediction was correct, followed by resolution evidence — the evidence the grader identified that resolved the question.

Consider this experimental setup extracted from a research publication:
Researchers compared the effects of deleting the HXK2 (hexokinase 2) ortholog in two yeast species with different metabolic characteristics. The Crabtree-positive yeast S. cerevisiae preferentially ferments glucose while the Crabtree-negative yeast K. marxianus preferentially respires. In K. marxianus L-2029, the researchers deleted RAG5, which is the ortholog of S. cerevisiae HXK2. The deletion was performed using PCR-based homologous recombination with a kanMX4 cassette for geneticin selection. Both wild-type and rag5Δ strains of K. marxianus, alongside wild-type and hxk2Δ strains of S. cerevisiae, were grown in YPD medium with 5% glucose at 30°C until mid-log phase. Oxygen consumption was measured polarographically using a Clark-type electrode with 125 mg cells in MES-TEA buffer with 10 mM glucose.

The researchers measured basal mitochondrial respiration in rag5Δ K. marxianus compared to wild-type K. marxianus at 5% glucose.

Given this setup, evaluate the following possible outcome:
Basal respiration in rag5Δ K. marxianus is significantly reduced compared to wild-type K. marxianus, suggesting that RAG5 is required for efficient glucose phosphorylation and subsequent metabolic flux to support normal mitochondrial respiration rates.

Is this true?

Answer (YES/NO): YES